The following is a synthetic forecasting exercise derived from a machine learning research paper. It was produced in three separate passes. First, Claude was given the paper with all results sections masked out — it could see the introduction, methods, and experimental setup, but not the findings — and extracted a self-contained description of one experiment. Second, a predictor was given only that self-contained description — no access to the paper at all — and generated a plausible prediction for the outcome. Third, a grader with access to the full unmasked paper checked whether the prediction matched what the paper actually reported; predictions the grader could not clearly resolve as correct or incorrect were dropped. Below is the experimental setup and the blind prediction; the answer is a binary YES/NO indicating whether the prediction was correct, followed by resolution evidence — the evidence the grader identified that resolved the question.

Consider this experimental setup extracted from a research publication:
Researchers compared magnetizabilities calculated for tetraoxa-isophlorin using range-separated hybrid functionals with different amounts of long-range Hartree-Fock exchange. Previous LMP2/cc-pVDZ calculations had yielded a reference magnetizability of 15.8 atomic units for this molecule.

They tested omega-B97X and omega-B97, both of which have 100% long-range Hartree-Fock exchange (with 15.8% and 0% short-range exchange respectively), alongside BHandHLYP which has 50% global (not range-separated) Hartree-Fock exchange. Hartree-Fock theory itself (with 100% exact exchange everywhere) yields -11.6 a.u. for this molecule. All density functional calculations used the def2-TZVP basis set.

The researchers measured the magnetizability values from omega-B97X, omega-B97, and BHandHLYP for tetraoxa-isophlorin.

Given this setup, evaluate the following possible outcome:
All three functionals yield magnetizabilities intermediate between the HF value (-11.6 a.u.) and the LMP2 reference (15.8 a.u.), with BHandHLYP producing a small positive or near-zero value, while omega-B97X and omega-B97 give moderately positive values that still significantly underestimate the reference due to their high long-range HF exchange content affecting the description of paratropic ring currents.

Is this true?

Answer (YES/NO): NO